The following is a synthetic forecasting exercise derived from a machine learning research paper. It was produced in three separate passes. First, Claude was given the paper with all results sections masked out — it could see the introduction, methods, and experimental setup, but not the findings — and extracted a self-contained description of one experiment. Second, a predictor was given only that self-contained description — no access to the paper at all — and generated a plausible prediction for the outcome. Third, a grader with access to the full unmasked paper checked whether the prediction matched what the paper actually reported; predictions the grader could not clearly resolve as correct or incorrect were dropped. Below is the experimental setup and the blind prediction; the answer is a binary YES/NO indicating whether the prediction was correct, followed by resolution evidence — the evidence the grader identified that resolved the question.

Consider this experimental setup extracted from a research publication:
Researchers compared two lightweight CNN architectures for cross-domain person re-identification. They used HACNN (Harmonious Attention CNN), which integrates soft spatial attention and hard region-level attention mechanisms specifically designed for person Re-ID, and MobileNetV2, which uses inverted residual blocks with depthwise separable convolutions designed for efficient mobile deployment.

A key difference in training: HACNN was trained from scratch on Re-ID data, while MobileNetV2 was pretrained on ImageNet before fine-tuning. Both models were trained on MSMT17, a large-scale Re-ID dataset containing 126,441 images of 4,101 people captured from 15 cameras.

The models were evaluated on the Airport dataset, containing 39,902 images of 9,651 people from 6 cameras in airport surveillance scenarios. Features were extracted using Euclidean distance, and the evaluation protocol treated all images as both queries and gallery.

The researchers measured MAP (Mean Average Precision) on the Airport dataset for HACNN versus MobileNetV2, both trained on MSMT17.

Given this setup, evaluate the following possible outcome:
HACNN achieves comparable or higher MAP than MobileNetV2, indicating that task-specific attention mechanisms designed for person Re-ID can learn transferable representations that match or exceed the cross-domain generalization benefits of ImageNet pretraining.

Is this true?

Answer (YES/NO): YES